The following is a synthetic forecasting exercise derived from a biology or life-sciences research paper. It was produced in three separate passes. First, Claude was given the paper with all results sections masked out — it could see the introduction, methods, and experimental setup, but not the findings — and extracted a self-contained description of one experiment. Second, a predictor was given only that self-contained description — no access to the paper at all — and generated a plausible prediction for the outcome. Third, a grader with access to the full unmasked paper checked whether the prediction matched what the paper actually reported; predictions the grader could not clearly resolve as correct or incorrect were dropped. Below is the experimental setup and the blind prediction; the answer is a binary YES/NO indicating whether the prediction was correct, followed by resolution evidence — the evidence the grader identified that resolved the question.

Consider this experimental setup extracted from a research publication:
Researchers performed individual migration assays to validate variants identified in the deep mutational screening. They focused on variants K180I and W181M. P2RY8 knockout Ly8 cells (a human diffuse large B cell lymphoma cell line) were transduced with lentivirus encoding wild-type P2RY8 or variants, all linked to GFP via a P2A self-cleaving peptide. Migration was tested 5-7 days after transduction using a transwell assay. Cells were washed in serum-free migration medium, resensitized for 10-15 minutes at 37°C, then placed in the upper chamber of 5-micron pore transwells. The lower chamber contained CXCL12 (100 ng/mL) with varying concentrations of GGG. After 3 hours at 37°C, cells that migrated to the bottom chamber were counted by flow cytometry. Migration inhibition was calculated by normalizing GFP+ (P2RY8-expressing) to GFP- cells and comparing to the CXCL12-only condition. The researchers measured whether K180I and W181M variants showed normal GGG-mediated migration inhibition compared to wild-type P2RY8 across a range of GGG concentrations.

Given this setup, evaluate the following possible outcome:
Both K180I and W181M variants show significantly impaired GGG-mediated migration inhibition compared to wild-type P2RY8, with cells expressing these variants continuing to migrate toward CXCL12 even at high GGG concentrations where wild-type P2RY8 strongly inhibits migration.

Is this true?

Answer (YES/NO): NO